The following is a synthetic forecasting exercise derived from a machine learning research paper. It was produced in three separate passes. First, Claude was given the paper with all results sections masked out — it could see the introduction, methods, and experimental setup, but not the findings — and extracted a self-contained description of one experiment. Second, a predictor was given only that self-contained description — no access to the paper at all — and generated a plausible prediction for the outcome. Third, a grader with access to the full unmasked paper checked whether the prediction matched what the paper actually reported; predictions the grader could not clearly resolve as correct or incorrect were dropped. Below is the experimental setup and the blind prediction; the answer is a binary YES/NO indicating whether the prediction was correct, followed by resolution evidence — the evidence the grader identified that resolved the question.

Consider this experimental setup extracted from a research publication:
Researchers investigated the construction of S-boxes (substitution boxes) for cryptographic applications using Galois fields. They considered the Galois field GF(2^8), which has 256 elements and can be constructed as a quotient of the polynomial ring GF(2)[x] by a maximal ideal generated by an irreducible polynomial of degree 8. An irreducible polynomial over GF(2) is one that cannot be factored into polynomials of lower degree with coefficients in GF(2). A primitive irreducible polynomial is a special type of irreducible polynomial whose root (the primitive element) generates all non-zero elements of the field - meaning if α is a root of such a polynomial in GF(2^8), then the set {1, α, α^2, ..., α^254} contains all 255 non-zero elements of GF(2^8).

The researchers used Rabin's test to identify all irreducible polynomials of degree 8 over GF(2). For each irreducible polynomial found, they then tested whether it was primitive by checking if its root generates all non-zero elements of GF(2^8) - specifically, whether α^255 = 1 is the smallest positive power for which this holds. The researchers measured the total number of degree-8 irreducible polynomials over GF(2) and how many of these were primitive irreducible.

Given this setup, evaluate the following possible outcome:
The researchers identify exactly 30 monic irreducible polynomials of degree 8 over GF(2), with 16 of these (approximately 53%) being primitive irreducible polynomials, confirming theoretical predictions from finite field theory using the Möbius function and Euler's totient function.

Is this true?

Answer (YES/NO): YES